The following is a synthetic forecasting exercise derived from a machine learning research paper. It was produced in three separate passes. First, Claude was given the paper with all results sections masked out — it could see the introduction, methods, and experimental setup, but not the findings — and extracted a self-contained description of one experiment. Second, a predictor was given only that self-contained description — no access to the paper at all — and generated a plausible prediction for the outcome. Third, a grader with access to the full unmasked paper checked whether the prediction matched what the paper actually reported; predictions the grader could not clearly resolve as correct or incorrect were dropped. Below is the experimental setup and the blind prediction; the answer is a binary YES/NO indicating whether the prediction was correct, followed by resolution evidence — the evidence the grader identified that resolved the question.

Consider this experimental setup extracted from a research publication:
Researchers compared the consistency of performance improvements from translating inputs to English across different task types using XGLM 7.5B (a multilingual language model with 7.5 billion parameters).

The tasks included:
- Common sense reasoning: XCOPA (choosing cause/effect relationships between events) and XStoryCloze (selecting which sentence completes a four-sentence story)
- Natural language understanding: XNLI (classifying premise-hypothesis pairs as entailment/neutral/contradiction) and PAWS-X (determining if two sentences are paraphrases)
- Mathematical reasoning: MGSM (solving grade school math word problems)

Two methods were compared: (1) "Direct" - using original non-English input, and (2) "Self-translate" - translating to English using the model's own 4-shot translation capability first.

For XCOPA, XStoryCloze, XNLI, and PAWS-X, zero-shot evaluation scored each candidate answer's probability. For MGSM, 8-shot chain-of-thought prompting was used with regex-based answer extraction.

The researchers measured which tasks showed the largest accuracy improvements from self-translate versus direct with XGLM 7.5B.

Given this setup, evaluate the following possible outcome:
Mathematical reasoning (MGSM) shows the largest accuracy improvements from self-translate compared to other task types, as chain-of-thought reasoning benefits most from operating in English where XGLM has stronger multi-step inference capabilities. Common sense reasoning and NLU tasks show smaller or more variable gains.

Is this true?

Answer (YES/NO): NO